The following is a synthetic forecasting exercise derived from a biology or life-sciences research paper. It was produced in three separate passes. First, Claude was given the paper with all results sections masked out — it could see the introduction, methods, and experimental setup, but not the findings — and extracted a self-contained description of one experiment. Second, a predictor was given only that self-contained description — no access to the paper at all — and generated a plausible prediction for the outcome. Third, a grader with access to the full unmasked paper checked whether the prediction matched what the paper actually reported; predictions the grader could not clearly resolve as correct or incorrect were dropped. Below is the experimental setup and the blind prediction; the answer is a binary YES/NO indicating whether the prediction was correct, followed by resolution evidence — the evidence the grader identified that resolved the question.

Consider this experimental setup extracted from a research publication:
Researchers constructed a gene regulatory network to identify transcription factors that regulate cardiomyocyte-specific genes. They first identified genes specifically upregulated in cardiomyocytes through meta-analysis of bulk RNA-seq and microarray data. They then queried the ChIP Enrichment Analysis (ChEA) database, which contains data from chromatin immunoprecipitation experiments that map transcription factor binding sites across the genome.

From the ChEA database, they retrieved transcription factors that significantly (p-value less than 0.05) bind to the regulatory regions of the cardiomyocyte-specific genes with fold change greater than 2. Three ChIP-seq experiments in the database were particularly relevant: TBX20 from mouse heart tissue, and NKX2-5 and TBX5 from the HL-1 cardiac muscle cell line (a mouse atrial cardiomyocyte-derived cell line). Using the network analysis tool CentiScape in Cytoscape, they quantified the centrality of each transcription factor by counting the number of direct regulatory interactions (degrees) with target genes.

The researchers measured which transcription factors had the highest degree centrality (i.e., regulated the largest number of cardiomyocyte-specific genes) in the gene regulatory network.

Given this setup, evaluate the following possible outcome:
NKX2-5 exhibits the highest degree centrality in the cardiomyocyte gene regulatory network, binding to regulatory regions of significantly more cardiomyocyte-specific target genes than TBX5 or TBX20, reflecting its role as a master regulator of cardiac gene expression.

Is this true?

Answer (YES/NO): NO